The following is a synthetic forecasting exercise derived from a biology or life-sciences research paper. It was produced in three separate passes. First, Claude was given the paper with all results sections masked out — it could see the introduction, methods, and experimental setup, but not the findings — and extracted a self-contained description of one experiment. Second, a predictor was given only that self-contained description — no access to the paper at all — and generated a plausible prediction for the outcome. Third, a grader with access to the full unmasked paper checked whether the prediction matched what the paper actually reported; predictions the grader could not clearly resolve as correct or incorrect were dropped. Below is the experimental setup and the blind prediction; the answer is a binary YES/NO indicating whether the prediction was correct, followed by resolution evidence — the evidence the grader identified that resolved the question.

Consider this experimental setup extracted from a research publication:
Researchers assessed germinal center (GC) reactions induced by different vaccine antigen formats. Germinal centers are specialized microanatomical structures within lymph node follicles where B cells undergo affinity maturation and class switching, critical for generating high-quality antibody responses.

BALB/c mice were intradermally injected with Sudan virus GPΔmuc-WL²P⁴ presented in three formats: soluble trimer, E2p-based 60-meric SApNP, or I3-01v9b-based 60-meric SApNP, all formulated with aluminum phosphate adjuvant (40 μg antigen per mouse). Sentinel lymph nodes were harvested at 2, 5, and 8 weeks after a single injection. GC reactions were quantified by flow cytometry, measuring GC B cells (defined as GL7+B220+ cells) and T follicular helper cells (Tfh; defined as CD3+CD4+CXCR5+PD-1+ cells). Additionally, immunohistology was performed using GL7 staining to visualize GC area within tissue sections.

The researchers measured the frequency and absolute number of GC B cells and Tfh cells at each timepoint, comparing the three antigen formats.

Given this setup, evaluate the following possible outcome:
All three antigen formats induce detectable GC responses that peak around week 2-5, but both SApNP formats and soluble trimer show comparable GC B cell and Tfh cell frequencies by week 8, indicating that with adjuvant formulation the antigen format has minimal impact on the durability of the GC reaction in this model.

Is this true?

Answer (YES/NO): NO